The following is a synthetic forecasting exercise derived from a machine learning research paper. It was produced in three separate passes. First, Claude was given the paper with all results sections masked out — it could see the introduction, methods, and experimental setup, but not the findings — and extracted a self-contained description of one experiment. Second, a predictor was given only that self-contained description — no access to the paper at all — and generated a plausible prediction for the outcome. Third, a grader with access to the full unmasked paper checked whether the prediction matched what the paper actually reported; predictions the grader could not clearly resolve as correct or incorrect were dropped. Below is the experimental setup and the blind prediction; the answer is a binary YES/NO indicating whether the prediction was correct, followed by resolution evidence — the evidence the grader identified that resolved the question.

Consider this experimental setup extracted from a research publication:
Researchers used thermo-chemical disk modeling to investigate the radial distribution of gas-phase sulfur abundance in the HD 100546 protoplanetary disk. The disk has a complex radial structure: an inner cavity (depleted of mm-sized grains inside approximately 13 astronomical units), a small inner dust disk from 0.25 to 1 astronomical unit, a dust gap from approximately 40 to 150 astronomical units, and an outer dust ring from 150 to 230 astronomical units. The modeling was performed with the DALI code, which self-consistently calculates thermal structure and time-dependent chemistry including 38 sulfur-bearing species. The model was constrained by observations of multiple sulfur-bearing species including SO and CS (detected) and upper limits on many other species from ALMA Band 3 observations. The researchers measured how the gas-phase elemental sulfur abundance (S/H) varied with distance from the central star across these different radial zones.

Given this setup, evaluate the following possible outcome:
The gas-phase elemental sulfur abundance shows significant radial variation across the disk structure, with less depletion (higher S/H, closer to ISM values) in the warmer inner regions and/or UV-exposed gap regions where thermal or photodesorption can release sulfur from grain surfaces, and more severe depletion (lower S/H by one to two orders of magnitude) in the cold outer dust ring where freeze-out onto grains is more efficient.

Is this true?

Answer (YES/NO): NO